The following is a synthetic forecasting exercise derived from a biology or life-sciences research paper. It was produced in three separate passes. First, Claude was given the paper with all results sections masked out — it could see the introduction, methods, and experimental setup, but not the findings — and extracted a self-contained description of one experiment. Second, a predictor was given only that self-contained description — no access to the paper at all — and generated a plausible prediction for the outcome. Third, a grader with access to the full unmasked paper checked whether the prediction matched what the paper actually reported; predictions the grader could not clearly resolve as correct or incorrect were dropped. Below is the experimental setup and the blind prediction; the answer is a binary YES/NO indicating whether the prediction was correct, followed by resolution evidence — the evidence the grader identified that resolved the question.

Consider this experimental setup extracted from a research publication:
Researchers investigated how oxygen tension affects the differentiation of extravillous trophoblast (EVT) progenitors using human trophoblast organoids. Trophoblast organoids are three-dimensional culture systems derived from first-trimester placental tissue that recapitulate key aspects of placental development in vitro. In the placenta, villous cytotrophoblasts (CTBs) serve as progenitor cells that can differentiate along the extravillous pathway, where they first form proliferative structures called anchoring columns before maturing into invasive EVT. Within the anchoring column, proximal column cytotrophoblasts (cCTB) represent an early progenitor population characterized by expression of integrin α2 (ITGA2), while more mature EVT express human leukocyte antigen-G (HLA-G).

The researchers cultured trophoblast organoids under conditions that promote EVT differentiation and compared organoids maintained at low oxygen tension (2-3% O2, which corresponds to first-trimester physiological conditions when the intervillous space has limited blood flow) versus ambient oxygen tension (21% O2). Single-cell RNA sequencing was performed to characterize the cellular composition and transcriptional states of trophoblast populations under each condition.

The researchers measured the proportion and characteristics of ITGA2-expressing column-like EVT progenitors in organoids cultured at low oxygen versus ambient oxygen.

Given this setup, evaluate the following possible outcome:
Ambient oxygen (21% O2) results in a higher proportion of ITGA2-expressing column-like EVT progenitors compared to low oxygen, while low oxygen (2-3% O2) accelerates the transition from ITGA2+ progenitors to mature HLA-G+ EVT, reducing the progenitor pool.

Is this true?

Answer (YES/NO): NO